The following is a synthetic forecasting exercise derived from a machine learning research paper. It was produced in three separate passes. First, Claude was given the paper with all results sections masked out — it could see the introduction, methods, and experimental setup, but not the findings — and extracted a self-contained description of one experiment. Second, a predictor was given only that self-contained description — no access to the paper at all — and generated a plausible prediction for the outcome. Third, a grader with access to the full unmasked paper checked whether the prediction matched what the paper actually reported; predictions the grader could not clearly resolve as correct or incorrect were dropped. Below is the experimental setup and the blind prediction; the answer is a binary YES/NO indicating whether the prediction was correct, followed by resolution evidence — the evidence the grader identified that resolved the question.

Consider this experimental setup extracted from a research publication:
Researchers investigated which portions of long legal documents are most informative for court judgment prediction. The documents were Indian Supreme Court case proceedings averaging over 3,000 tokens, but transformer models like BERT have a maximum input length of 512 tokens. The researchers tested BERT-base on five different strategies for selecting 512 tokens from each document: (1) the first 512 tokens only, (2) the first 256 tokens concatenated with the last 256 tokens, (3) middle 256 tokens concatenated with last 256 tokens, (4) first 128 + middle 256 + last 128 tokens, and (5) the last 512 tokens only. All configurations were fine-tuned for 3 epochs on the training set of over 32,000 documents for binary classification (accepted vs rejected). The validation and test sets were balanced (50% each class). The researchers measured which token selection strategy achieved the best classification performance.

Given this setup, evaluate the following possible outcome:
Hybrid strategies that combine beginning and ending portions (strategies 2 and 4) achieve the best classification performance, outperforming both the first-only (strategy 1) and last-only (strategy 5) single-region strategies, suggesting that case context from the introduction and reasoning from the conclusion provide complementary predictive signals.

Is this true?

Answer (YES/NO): NO